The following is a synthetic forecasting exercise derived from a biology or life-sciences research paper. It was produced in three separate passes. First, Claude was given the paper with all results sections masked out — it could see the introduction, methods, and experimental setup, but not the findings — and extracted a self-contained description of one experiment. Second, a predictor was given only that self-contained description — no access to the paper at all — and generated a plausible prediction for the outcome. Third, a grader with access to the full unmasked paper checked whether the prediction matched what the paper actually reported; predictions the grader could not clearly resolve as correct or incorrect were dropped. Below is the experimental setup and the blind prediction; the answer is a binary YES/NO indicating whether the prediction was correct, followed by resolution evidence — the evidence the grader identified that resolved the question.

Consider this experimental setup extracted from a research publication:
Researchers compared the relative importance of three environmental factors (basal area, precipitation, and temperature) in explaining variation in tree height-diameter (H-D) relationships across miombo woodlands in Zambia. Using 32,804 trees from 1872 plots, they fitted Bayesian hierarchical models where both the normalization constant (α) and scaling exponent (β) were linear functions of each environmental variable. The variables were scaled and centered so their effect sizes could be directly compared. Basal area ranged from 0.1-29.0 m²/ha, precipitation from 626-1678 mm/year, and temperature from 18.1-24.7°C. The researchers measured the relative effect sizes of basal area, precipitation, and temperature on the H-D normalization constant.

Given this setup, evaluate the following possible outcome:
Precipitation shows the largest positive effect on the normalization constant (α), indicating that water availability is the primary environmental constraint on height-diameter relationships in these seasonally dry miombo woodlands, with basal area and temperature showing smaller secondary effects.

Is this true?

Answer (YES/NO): NO